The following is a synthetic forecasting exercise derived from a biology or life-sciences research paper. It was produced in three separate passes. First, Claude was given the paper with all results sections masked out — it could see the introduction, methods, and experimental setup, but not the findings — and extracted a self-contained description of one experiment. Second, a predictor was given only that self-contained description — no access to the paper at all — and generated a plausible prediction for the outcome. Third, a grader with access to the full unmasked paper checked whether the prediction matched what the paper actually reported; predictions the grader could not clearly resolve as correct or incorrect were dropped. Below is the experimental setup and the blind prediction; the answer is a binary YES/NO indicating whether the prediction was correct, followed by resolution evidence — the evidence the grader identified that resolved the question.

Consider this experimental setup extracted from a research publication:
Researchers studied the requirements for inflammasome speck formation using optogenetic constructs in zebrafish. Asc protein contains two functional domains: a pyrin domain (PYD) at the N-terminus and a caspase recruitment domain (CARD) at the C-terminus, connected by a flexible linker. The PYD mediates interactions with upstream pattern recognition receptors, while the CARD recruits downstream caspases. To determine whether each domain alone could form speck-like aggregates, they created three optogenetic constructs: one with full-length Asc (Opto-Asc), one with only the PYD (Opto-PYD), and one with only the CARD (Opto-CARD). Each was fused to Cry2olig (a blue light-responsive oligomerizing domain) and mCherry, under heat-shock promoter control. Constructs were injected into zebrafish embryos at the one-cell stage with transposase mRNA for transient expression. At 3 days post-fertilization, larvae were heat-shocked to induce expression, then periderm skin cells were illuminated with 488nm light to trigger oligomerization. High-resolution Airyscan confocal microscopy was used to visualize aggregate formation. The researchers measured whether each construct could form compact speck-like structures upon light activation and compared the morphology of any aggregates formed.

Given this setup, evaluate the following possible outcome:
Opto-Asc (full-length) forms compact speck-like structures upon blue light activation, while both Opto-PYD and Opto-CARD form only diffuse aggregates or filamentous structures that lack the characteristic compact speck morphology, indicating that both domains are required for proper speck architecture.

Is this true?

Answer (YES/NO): NO